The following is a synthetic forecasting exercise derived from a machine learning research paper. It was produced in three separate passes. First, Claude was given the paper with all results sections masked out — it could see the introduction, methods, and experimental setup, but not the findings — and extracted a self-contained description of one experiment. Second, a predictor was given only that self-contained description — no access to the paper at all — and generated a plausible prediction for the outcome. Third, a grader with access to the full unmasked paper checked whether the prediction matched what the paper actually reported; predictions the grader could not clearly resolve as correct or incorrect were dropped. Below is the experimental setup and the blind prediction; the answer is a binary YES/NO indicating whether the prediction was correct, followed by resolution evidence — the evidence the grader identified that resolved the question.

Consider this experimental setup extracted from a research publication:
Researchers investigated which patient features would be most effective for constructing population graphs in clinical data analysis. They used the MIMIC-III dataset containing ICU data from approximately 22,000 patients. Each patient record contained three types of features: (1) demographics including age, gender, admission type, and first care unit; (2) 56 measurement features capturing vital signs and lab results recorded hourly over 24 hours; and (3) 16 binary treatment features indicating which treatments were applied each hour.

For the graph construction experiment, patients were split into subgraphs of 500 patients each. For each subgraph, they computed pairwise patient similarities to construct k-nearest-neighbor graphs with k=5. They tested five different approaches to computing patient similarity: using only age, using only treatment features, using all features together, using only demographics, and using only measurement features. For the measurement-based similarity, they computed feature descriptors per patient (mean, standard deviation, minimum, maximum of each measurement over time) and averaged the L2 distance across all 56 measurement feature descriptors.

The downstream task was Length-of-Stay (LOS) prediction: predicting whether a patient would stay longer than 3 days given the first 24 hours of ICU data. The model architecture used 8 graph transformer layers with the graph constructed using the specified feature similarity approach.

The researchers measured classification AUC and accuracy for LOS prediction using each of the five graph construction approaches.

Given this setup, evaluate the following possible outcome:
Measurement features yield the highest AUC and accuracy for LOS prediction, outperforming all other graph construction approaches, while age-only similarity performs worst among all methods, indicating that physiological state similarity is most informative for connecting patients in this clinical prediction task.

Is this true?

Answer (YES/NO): NO